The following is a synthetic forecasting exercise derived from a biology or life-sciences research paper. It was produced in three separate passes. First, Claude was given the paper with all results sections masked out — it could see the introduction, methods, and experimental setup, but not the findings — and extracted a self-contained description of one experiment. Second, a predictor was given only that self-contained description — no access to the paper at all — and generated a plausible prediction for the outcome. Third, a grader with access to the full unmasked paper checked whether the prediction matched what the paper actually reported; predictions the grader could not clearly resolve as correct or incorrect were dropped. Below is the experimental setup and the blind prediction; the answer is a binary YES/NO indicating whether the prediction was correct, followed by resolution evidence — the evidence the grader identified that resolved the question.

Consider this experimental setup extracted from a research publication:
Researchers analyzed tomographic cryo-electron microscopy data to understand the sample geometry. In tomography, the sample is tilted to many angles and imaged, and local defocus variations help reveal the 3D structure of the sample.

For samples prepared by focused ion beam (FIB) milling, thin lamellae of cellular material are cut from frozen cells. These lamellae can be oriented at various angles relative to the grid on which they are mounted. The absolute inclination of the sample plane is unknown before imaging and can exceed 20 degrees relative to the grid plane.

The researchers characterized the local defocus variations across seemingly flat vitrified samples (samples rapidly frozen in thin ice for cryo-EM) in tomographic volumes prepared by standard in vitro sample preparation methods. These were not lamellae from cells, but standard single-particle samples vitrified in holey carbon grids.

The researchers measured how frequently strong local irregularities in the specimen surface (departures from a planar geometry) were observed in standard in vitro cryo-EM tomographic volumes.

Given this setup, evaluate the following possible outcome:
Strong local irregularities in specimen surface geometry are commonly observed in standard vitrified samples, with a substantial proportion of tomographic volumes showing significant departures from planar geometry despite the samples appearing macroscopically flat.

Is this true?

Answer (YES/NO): NO